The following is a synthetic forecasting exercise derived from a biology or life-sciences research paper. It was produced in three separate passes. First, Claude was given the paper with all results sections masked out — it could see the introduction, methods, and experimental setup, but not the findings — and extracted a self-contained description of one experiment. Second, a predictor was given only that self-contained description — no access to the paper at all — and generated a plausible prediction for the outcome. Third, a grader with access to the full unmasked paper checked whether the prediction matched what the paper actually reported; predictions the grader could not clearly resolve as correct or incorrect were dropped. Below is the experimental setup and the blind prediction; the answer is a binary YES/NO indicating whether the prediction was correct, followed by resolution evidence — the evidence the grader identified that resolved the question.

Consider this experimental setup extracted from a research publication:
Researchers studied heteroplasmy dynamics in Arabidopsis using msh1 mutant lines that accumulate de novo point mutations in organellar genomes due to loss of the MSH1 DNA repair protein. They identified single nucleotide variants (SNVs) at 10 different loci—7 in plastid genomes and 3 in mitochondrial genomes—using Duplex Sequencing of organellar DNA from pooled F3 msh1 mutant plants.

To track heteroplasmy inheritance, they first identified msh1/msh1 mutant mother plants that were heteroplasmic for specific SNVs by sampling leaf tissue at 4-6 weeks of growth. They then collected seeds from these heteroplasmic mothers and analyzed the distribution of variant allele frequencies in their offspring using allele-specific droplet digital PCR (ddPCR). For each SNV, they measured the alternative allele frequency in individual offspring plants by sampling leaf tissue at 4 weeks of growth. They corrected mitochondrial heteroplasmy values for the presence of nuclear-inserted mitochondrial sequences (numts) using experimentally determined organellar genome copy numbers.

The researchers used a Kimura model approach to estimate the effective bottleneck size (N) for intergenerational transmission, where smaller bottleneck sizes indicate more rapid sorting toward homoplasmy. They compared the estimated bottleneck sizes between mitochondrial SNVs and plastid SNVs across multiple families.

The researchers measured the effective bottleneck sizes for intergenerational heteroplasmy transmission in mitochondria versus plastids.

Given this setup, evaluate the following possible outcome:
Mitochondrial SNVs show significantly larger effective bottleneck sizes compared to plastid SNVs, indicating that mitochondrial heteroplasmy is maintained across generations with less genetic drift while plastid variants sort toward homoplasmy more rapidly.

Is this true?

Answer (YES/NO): YES